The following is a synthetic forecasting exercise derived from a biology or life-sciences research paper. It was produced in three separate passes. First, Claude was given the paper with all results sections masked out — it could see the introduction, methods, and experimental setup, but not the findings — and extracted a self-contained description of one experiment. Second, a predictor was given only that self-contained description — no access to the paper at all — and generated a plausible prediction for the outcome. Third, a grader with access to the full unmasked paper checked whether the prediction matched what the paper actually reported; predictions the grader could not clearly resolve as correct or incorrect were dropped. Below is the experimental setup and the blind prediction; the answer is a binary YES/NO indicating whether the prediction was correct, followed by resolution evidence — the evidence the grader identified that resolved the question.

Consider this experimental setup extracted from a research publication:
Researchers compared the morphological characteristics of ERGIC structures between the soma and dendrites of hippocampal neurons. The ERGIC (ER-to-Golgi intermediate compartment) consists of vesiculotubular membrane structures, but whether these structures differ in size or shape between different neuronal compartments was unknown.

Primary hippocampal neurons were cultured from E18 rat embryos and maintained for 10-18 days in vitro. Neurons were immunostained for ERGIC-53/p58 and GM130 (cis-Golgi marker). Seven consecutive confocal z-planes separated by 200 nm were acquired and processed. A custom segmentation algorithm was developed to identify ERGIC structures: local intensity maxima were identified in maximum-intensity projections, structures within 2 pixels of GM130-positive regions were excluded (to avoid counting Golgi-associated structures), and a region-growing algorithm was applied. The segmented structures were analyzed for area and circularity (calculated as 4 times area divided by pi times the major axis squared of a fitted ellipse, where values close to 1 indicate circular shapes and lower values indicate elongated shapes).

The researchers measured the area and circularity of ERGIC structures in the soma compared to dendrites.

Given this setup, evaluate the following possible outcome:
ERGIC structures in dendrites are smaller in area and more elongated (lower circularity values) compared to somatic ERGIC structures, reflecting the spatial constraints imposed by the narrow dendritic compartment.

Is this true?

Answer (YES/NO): NO